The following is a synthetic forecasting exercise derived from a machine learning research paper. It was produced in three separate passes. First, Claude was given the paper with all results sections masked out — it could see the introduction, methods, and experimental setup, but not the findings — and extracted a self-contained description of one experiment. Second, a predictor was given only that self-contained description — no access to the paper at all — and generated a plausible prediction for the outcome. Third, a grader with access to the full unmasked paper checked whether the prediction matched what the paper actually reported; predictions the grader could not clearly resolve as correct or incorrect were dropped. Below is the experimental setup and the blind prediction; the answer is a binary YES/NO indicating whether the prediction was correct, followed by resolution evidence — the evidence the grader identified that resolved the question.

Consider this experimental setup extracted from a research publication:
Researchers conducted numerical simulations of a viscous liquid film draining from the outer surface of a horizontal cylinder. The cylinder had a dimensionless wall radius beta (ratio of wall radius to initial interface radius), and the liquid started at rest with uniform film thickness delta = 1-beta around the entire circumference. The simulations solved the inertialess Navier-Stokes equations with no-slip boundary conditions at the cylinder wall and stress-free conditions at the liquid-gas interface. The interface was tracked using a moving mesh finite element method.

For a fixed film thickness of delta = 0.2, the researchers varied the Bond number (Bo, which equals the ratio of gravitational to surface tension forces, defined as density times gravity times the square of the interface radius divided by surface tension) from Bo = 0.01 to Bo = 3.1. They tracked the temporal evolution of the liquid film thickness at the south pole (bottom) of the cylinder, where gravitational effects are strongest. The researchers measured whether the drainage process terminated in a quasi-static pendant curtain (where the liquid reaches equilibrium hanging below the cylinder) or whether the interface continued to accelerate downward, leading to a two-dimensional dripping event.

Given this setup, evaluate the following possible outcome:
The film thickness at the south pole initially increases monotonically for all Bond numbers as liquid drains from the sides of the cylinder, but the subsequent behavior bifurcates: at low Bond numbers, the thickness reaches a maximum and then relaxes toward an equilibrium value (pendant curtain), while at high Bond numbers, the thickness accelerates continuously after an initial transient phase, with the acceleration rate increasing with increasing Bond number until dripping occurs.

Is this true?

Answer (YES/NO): NO